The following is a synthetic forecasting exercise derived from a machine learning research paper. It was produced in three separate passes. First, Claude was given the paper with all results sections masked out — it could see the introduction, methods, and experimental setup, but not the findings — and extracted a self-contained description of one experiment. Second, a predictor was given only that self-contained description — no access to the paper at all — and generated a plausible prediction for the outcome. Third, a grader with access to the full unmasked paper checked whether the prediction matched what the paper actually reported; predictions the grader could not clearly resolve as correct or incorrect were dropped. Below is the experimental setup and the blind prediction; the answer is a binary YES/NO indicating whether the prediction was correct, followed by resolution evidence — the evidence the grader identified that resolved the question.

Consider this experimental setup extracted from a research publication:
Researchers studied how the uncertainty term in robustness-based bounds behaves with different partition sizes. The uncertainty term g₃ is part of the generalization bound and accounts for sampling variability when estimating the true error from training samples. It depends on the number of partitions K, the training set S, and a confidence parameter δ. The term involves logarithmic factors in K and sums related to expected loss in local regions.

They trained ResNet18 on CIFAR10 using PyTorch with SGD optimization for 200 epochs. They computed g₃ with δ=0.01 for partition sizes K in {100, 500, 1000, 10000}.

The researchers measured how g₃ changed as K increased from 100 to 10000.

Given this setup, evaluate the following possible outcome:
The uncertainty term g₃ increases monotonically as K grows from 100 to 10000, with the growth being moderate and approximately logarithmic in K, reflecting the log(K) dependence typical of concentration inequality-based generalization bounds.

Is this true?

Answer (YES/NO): NO